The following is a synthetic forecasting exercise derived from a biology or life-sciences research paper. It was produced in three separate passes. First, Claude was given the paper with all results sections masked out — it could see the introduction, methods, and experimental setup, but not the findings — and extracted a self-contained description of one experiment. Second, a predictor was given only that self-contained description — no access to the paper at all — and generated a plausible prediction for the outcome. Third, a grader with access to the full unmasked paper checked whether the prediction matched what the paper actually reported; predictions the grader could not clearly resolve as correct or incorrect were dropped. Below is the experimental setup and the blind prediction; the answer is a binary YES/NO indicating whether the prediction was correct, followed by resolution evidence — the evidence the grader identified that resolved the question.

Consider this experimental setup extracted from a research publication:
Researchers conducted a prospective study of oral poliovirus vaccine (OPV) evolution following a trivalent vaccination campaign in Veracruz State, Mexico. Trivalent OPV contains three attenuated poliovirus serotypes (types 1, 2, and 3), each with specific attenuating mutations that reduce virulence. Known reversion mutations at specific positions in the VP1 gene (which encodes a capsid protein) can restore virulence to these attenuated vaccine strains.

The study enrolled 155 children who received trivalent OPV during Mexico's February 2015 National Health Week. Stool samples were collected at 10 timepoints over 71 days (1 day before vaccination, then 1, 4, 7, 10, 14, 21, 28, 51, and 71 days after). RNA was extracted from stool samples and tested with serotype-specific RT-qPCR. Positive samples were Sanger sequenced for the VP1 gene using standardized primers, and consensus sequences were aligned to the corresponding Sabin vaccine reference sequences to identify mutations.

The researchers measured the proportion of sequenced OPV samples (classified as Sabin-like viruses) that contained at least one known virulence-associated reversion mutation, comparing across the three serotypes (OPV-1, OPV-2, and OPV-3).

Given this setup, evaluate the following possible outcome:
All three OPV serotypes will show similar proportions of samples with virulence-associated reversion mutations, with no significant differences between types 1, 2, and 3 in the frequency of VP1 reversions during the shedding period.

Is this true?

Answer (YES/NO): NO